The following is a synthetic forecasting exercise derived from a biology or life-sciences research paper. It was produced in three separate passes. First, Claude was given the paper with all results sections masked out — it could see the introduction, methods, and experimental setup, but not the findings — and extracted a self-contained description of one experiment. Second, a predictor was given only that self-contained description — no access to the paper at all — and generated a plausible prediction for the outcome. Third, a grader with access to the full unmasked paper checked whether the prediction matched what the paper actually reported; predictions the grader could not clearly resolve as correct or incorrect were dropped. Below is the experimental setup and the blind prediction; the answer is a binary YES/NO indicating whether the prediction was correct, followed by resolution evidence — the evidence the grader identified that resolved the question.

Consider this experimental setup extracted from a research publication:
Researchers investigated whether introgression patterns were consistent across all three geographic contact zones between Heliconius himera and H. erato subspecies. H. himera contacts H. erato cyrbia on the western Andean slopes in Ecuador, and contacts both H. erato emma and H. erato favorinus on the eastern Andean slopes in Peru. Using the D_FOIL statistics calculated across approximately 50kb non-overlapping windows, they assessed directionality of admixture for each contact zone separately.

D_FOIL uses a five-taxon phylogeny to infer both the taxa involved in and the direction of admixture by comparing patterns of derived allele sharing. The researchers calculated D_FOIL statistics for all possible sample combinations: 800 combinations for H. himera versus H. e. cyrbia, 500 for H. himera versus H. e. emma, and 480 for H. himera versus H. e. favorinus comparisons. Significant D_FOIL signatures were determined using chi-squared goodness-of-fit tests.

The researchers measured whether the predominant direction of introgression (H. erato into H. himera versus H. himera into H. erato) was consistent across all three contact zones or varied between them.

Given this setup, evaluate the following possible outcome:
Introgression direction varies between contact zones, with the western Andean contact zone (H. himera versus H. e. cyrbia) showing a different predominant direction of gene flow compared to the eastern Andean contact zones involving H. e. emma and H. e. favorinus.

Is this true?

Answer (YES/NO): NO